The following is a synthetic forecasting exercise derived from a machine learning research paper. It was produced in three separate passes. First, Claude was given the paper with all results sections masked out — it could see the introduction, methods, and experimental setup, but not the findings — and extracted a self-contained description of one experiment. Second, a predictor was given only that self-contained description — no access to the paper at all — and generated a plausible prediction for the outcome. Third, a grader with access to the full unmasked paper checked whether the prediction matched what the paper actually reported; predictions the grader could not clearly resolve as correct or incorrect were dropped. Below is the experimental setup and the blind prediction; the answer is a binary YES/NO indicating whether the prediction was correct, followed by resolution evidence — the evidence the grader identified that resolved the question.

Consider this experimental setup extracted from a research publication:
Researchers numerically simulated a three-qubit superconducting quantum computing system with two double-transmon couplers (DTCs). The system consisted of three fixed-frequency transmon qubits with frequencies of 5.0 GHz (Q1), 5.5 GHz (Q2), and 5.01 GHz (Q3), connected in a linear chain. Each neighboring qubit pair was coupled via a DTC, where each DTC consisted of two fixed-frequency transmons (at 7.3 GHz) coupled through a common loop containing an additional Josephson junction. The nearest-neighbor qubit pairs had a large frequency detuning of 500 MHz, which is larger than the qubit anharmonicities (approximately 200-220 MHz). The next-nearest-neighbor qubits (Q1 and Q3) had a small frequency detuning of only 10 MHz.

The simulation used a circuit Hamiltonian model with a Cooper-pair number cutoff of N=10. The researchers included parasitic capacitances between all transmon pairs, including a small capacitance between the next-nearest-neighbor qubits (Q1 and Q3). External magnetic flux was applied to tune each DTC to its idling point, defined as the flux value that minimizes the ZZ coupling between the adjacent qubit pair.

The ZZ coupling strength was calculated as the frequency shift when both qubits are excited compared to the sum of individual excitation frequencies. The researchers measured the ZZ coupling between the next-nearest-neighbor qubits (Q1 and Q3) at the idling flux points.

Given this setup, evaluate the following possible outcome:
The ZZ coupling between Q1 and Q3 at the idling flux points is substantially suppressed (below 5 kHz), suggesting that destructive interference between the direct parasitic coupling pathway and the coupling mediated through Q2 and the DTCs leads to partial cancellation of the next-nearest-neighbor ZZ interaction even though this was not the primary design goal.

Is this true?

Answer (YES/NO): YES